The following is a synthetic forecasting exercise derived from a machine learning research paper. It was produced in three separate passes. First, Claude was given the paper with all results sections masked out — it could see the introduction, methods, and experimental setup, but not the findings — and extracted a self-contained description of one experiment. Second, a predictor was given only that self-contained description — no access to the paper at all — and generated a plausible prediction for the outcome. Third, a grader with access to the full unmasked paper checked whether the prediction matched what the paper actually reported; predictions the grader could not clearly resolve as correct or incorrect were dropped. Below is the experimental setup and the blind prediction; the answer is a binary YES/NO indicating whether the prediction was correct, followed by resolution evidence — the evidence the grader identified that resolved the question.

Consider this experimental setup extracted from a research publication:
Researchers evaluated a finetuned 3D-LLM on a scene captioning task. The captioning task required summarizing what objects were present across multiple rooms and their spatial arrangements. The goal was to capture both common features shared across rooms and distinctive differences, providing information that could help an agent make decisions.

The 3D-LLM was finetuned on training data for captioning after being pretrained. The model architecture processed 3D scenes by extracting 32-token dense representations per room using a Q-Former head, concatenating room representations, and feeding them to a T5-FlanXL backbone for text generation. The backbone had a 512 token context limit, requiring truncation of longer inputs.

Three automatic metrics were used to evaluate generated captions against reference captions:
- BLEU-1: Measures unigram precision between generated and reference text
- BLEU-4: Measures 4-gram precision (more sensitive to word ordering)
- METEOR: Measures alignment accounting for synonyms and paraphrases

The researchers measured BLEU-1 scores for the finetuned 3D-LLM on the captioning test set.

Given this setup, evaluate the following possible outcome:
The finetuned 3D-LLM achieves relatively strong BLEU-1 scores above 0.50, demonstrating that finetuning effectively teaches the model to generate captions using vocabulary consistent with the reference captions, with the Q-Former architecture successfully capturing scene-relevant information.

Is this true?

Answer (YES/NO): NO